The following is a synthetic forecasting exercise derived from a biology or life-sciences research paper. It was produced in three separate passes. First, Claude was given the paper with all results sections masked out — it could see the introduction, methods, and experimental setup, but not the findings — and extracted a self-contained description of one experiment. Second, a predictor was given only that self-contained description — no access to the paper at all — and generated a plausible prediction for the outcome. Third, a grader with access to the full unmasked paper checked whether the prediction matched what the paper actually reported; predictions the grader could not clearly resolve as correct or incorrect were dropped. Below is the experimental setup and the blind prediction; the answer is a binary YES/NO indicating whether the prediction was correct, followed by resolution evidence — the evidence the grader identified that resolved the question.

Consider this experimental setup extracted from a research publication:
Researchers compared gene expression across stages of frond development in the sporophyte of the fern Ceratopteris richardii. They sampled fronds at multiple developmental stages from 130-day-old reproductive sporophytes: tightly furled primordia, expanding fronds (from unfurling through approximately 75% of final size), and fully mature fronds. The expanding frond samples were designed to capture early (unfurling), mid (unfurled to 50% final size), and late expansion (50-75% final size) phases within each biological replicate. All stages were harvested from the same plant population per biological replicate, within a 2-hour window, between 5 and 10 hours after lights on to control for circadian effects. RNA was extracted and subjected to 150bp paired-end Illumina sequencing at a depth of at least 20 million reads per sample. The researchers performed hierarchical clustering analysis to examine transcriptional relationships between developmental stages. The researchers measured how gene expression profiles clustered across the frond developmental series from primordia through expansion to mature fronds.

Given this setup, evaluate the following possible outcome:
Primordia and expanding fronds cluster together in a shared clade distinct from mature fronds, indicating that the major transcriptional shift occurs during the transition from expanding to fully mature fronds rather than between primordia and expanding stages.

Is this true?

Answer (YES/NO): NO